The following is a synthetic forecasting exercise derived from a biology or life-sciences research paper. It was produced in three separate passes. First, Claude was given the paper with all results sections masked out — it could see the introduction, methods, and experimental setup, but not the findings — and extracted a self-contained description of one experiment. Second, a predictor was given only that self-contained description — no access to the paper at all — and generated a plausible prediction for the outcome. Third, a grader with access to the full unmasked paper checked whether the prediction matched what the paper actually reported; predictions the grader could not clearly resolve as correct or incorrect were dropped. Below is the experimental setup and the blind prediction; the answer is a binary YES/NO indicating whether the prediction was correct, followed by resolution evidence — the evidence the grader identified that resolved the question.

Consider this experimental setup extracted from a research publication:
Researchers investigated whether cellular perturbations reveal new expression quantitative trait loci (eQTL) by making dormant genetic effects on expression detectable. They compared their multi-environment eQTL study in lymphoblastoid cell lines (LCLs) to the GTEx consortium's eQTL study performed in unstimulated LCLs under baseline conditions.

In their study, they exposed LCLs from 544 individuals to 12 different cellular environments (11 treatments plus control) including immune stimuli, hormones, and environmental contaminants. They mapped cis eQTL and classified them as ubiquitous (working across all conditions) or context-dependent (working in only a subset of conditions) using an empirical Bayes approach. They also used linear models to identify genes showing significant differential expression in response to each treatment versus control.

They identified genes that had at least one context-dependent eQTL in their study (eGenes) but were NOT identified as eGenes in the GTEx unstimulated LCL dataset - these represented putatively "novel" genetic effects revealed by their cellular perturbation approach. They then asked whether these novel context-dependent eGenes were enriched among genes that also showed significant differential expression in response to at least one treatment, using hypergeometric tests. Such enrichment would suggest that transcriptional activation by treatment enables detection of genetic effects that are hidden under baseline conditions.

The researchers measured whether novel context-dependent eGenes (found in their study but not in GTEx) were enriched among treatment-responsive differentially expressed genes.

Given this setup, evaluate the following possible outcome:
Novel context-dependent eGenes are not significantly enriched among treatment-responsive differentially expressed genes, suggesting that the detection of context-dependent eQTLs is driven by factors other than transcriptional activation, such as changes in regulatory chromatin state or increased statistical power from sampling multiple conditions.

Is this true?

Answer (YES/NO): NO